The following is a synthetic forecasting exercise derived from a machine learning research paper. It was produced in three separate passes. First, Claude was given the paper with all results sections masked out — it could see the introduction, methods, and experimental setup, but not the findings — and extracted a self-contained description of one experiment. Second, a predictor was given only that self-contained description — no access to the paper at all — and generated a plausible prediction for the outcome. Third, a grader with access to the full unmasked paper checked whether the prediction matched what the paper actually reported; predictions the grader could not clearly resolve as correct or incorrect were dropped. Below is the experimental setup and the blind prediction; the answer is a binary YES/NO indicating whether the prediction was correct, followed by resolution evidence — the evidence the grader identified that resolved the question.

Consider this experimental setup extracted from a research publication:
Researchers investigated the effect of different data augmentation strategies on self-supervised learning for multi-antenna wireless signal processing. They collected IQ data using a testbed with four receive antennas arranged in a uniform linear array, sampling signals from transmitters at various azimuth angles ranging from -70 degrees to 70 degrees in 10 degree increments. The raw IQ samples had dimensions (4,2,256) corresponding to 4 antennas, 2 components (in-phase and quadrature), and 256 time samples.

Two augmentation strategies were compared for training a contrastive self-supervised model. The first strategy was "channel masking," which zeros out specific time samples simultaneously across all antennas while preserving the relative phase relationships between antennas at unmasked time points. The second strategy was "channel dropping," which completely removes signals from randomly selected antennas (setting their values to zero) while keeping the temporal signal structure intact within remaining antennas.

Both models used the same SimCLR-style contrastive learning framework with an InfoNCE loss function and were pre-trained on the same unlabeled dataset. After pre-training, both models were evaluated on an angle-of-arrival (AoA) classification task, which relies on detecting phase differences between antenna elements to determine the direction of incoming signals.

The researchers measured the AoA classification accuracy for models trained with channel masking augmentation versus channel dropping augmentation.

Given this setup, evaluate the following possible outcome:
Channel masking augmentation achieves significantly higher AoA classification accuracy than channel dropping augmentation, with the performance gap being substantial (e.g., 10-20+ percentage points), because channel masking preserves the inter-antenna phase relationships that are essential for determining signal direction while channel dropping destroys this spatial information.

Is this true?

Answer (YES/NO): YES